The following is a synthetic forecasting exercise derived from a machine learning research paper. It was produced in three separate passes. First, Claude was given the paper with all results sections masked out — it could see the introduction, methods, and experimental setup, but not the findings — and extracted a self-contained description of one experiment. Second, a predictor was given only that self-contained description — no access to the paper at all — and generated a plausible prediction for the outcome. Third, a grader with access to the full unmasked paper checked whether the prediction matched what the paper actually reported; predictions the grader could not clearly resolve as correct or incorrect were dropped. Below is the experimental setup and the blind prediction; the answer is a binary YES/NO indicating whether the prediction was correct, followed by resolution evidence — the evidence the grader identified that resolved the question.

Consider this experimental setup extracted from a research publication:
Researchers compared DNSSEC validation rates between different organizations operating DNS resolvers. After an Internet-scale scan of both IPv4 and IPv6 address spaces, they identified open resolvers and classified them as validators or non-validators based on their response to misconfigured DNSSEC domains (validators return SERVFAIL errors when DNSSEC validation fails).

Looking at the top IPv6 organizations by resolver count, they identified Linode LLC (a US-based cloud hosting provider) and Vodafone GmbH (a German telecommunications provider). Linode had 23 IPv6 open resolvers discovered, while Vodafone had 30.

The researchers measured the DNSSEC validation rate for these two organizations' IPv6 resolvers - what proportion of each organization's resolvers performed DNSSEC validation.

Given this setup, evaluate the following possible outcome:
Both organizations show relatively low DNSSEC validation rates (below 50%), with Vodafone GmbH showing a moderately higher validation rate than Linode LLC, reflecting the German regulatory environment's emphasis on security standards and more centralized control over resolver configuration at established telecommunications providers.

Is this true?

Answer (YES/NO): NO